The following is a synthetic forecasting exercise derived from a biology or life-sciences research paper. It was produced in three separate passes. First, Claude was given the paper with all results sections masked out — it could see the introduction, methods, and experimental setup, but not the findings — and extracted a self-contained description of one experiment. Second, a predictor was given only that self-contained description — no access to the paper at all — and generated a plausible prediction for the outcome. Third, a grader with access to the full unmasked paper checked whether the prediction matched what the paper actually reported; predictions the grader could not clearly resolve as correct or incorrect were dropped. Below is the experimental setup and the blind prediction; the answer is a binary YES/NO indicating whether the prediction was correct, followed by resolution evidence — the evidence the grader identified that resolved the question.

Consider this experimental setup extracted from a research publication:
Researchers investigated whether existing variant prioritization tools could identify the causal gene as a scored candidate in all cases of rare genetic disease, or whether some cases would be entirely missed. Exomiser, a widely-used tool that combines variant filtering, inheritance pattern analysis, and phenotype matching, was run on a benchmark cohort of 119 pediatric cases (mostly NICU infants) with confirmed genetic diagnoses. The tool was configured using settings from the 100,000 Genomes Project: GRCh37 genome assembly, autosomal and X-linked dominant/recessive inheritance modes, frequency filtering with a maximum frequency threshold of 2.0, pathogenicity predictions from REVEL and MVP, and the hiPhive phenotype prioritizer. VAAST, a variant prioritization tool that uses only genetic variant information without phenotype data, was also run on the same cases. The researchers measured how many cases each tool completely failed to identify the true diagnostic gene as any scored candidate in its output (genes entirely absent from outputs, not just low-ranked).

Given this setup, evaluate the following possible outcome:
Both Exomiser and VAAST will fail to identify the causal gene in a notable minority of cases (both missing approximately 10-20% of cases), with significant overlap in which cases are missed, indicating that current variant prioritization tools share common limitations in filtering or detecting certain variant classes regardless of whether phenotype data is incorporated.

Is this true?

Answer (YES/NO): NO